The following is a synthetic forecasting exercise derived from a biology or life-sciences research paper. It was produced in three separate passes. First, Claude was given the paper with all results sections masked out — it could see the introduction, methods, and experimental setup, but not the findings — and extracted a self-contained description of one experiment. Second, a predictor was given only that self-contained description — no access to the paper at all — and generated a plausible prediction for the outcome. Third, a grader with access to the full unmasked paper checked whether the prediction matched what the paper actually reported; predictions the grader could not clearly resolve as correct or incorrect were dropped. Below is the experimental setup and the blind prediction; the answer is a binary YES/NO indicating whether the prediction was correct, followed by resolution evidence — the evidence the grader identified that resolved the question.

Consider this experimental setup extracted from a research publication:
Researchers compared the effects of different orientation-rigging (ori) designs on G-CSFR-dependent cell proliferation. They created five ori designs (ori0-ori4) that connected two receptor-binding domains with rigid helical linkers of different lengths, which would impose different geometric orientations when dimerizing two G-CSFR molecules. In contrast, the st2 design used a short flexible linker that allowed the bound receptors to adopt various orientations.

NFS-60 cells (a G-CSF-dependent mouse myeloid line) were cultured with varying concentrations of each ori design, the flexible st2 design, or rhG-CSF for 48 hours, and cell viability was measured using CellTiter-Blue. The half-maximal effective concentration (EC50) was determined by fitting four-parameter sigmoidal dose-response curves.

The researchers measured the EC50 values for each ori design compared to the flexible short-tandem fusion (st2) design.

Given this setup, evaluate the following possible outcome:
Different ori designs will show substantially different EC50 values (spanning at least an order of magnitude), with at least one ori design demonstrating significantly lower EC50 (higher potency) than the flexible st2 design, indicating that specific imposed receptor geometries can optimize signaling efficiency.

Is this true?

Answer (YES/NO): NO